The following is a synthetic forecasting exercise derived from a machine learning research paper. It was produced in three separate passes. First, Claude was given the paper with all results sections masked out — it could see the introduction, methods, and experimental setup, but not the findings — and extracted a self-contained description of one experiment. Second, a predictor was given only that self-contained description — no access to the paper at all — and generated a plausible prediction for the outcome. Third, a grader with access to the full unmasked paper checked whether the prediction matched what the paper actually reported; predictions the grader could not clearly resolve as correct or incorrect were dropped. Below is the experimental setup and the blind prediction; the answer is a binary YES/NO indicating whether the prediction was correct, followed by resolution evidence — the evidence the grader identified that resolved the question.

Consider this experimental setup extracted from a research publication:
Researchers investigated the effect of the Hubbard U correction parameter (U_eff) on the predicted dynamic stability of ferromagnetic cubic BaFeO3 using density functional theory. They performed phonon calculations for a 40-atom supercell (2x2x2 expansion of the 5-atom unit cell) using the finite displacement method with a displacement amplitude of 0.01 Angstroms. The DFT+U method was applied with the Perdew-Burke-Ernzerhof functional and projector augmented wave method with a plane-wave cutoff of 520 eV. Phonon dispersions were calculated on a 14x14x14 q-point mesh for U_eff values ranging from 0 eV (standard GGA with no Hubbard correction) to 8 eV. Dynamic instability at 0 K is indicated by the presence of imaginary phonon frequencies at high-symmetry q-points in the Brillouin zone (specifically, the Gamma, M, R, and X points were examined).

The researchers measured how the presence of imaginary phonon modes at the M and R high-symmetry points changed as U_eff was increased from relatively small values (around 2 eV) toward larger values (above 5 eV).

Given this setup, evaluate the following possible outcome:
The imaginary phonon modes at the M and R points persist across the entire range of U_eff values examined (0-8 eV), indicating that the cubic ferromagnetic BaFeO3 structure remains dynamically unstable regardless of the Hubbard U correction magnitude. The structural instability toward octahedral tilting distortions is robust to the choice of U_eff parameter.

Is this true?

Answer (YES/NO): NO